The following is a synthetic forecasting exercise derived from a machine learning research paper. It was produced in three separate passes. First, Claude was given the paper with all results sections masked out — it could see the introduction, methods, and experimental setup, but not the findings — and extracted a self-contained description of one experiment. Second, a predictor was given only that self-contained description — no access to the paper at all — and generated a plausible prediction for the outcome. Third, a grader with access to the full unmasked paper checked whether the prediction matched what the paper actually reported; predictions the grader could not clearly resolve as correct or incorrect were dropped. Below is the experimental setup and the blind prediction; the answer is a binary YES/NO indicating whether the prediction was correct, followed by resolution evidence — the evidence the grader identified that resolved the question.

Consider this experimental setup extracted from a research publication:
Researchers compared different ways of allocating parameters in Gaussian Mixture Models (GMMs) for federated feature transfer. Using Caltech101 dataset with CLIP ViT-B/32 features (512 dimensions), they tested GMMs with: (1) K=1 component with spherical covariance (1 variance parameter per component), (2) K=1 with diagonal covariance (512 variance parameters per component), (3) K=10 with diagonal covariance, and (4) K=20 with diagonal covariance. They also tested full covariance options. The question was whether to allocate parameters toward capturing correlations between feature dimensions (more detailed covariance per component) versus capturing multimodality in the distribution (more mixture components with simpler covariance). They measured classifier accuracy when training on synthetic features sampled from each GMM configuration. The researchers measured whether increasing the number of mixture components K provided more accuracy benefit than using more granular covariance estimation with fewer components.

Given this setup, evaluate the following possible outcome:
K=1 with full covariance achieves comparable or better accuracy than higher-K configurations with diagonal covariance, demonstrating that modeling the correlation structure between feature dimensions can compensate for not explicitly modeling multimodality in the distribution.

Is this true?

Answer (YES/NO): NO